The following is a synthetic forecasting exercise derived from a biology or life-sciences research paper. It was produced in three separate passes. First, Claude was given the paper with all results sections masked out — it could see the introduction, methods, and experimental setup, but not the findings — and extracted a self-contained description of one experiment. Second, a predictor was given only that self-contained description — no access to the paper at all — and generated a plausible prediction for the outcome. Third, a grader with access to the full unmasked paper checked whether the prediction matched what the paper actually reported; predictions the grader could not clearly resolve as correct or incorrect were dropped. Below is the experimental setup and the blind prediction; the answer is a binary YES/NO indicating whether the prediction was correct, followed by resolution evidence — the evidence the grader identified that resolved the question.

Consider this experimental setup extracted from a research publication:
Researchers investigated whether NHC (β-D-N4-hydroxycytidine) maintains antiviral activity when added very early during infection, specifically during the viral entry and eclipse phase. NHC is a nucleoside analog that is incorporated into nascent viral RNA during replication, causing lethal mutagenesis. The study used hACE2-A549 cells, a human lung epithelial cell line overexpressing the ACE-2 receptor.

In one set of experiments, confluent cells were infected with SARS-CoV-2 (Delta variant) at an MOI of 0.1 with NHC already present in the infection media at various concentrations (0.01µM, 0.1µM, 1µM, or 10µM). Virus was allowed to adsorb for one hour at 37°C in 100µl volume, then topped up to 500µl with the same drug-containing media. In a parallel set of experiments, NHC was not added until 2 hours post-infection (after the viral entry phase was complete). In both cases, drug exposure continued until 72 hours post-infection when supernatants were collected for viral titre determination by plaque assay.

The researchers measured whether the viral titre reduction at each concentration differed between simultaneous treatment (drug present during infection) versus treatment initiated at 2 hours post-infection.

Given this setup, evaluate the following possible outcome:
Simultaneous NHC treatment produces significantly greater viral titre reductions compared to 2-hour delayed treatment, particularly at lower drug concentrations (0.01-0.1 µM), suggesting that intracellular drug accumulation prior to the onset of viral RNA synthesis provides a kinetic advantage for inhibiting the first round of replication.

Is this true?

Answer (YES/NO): NO